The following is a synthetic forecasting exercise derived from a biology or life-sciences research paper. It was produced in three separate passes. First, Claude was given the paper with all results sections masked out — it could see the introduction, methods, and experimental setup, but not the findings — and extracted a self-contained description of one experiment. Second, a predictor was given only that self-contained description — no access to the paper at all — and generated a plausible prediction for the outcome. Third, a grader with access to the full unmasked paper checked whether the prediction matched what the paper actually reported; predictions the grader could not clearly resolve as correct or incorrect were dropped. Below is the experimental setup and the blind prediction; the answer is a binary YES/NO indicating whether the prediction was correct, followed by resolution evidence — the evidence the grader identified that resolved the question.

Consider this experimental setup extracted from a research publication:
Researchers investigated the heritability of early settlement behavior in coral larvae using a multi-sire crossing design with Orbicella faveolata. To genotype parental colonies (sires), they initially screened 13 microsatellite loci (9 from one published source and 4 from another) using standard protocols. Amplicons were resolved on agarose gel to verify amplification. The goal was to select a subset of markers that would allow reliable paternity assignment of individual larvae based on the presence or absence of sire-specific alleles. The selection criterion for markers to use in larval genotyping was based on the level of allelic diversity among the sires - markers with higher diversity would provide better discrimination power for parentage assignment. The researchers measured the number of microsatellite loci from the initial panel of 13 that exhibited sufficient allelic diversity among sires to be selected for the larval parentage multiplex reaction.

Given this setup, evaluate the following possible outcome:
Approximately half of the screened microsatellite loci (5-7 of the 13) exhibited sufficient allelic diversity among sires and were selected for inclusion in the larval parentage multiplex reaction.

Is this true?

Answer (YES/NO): YES